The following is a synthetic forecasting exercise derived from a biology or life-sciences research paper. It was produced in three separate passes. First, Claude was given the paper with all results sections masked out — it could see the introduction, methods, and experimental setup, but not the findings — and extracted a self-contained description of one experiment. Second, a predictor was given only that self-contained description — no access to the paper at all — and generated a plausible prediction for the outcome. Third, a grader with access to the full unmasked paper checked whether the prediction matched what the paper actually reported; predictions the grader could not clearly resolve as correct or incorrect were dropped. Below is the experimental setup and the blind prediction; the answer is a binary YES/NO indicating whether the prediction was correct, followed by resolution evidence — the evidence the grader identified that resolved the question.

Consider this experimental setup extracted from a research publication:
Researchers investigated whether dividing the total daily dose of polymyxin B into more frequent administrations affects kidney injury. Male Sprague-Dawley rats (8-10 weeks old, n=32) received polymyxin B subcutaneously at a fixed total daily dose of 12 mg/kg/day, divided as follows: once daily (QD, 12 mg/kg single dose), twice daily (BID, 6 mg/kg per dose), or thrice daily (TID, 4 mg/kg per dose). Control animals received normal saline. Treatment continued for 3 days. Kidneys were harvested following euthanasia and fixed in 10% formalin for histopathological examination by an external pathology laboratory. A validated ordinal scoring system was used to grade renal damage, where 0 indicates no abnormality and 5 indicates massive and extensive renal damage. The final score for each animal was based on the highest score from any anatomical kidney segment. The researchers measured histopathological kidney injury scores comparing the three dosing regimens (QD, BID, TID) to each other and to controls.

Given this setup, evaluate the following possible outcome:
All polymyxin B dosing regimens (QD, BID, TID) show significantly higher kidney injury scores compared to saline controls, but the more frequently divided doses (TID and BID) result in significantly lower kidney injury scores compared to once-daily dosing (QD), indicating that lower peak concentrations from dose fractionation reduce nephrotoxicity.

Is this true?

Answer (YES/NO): NO